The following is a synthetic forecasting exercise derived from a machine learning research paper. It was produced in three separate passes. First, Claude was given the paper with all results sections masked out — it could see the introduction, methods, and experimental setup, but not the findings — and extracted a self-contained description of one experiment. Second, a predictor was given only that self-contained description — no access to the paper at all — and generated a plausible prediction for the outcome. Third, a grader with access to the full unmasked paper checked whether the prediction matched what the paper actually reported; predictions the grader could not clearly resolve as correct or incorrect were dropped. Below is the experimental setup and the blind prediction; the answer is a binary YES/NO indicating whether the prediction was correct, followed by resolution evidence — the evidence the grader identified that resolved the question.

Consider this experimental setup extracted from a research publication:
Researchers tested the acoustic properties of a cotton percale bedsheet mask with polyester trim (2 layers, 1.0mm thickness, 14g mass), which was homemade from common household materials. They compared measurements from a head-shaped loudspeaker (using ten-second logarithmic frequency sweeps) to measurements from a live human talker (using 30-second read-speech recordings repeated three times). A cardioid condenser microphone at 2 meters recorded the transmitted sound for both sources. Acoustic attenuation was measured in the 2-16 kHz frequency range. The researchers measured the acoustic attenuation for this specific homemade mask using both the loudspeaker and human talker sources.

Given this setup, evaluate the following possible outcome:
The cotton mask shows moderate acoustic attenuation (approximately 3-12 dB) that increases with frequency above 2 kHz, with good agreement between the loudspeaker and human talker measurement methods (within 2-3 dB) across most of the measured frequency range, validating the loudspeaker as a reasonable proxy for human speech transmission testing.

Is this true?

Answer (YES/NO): NO